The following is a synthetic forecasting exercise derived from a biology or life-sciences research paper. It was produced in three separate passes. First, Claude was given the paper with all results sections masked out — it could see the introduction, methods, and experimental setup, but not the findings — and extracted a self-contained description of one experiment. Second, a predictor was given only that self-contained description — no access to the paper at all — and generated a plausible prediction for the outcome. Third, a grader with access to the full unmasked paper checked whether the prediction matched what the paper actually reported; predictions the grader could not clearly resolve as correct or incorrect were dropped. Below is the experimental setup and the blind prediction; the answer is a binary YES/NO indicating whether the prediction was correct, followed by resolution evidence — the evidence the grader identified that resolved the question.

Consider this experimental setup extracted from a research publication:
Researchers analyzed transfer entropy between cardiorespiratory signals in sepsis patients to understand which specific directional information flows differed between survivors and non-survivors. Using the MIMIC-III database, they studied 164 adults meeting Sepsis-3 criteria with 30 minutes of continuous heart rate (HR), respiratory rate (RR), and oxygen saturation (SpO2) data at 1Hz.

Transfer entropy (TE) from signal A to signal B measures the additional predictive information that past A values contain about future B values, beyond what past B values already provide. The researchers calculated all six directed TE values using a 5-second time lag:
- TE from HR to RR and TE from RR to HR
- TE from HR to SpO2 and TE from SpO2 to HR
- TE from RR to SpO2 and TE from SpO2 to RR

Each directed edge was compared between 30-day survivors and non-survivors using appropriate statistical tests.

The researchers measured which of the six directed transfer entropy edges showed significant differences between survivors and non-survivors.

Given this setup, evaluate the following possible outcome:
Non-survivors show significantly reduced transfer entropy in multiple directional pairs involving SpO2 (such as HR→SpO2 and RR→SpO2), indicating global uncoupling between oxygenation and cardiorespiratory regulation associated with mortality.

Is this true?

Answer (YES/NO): NO